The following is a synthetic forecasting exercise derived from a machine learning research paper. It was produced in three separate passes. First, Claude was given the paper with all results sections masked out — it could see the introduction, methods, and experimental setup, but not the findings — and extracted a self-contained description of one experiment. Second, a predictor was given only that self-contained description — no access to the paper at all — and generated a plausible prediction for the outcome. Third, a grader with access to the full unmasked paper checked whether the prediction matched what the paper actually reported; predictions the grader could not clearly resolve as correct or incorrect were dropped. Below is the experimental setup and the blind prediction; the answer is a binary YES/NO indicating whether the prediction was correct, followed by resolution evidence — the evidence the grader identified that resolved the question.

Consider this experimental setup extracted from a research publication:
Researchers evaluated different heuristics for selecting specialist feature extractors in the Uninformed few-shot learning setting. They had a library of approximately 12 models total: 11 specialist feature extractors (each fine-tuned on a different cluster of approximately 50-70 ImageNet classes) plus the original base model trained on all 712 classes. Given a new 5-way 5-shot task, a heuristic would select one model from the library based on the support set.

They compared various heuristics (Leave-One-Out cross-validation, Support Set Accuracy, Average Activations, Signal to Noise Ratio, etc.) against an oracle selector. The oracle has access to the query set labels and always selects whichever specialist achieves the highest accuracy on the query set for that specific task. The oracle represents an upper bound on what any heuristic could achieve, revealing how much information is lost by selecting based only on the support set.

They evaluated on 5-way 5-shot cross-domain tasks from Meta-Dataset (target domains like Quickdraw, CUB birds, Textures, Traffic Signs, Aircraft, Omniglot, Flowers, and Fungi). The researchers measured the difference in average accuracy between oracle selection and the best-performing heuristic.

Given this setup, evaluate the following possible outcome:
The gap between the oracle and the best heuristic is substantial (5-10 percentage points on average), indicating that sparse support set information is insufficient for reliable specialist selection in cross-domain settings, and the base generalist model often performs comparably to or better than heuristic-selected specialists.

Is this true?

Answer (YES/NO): NO